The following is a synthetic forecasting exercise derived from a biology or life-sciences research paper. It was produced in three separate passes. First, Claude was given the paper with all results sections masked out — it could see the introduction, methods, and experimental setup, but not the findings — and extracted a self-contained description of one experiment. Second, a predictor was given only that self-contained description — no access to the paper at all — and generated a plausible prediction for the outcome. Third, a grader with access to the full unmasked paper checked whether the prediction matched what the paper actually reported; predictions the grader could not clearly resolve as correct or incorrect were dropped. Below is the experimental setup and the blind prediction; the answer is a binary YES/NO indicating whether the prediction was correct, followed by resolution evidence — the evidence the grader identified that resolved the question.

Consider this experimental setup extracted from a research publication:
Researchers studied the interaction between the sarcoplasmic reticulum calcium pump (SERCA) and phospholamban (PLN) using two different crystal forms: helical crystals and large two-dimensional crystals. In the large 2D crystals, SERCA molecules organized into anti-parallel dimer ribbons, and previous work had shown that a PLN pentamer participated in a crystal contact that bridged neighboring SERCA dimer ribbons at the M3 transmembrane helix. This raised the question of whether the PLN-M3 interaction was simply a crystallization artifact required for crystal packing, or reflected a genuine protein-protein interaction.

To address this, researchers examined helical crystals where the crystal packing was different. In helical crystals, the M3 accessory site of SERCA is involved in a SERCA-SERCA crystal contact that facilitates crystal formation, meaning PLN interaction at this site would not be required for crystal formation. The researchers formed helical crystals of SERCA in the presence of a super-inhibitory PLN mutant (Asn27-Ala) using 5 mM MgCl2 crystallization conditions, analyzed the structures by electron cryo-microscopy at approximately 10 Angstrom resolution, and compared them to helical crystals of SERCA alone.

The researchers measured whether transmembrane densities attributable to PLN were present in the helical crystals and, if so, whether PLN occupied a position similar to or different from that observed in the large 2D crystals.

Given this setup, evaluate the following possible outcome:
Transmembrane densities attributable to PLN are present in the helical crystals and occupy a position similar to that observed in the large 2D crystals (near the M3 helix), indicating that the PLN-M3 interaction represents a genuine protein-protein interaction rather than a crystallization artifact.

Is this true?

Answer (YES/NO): YES